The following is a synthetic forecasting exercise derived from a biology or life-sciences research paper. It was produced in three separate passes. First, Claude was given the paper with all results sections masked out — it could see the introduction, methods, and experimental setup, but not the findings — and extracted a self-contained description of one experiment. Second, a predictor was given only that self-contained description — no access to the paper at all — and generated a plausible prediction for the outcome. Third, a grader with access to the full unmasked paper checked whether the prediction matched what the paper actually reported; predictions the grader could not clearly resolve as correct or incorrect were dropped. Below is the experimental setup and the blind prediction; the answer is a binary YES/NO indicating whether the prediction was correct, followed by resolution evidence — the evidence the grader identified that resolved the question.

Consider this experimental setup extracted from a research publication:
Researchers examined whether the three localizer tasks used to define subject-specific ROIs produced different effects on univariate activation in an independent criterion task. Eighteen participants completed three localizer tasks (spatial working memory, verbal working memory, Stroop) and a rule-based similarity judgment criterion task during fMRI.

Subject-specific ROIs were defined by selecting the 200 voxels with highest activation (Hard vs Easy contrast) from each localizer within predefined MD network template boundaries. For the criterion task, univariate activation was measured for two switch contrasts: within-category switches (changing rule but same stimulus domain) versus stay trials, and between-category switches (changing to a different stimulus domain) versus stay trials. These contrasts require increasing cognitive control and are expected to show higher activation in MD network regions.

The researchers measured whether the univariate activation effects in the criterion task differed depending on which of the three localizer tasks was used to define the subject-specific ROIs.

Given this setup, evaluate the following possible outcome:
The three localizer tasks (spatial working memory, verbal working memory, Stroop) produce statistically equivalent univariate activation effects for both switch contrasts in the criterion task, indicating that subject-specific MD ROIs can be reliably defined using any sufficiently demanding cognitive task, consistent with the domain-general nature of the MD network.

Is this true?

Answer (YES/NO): NO